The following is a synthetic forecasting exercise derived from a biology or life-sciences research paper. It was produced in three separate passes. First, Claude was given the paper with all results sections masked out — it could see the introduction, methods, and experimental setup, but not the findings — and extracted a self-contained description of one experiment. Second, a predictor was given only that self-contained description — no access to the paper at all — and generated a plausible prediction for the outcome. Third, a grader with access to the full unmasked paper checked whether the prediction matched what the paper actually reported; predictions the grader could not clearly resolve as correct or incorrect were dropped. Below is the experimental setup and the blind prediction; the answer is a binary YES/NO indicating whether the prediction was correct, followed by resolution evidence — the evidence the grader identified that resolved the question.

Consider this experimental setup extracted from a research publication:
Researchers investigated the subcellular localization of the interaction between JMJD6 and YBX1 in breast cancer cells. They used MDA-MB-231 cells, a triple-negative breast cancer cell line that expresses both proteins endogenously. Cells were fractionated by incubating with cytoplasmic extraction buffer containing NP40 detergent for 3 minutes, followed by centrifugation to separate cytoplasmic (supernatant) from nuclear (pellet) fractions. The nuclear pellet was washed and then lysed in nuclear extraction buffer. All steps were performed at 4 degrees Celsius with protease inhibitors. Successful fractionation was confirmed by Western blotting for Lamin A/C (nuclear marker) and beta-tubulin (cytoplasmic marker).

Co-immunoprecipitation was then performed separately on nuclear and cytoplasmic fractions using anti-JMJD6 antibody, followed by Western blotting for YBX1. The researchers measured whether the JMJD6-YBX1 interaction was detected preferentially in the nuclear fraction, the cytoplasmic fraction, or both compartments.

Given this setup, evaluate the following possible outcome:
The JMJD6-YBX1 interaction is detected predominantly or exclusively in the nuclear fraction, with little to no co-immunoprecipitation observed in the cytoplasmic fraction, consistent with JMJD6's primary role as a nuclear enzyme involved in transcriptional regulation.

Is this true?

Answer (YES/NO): NO